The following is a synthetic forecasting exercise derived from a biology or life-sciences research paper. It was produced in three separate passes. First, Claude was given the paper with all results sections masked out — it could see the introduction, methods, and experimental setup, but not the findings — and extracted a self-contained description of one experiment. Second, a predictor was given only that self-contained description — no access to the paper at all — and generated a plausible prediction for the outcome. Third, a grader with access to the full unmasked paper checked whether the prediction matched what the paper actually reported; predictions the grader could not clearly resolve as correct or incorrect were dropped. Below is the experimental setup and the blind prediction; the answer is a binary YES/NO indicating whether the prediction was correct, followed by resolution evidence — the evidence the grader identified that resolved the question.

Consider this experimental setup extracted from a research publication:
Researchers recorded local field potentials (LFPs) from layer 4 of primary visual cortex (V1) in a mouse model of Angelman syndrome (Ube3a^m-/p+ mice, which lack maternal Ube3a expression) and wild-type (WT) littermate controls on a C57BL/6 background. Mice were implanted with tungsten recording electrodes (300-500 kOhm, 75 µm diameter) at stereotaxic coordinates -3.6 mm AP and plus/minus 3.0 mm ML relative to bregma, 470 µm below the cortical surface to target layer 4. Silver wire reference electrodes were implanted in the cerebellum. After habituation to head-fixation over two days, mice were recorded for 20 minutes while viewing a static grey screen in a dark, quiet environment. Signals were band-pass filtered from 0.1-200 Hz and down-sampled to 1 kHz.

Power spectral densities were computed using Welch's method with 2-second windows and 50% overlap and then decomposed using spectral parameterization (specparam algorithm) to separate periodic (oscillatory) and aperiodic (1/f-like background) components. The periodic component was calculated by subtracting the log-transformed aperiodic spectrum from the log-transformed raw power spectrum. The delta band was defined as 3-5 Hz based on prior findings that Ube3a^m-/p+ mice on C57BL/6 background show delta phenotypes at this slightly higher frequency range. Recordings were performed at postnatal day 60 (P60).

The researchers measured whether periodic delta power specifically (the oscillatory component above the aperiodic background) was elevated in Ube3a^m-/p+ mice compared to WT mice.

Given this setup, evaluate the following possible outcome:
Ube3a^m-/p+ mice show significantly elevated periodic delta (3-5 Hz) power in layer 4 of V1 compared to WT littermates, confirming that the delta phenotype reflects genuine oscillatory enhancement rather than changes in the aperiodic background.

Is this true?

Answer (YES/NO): NO